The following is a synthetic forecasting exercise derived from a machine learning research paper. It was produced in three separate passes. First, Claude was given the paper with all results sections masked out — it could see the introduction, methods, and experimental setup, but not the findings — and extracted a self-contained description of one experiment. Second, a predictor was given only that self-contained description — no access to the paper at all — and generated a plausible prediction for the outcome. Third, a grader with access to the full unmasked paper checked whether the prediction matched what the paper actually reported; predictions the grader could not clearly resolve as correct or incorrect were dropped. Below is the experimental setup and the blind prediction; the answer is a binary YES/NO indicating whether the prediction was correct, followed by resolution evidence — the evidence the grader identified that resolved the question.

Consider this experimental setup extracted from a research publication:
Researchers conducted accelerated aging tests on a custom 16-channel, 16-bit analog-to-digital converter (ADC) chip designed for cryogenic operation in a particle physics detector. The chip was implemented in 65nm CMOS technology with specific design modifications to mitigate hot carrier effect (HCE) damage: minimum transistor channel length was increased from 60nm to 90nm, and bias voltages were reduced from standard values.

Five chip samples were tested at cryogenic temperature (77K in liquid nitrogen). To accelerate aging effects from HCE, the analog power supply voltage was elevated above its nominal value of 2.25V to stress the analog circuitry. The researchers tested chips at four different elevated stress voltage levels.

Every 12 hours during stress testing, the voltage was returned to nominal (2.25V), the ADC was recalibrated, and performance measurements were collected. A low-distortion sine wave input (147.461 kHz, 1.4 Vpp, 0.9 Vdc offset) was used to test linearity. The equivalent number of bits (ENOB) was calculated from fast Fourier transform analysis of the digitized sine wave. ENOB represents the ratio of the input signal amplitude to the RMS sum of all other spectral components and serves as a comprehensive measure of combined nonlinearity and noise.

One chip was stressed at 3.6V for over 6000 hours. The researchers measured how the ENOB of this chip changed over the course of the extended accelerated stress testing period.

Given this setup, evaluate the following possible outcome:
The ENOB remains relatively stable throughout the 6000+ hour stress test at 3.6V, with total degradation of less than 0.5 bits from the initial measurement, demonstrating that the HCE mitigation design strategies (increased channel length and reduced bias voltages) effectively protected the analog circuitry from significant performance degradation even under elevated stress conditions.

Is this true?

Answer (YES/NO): YES